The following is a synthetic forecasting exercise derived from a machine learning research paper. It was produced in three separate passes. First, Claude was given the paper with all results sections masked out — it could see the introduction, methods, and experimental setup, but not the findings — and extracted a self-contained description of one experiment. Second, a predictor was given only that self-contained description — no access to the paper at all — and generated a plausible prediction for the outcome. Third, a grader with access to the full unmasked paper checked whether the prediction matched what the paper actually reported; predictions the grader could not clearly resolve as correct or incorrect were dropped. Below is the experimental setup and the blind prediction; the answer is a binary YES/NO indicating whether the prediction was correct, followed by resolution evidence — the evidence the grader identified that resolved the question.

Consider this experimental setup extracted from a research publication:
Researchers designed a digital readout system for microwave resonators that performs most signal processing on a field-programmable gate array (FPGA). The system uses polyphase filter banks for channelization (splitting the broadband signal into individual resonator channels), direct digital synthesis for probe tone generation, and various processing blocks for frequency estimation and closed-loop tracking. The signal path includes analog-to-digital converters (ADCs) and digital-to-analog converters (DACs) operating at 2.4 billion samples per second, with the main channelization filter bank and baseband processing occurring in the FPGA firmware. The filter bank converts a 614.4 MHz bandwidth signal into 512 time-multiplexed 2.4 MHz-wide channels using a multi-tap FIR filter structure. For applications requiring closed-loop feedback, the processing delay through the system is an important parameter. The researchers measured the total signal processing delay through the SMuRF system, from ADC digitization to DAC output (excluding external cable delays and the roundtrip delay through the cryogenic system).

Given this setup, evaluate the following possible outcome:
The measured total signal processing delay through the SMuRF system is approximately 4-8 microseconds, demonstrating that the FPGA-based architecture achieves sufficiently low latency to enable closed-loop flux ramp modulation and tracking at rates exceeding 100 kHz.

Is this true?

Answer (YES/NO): NO